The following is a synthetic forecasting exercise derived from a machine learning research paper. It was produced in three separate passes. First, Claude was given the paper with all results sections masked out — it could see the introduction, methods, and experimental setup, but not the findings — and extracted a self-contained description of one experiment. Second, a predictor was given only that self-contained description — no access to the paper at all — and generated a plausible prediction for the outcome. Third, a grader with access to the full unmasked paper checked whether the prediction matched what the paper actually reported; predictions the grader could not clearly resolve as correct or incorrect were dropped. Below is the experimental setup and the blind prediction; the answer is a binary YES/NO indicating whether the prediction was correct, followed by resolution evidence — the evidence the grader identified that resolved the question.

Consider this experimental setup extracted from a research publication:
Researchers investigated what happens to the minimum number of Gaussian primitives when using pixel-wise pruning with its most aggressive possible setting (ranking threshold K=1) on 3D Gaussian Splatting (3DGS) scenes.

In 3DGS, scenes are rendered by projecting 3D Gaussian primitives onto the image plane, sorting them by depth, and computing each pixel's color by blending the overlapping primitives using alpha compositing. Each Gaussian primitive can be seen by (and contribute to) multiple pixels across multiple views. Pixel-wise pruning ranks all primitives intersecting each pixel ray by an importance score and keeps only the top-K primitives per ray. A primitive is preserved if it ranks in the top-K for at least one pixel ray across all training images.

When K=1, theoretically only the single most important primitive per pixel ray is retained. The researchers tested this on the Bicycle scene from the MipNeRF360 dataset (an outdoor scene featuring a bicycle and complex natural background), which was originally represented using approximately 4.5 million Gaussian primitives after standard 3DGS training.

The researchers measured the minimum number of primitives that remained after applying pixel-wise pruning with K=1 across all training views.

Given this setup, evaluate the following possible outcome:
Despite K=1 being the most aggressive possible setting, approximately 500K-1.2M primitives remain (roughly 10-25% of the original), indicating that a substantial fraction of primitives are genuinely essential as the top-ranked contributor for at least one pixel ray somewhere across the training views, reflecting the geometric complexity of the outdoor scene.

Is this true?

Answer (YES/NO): NO